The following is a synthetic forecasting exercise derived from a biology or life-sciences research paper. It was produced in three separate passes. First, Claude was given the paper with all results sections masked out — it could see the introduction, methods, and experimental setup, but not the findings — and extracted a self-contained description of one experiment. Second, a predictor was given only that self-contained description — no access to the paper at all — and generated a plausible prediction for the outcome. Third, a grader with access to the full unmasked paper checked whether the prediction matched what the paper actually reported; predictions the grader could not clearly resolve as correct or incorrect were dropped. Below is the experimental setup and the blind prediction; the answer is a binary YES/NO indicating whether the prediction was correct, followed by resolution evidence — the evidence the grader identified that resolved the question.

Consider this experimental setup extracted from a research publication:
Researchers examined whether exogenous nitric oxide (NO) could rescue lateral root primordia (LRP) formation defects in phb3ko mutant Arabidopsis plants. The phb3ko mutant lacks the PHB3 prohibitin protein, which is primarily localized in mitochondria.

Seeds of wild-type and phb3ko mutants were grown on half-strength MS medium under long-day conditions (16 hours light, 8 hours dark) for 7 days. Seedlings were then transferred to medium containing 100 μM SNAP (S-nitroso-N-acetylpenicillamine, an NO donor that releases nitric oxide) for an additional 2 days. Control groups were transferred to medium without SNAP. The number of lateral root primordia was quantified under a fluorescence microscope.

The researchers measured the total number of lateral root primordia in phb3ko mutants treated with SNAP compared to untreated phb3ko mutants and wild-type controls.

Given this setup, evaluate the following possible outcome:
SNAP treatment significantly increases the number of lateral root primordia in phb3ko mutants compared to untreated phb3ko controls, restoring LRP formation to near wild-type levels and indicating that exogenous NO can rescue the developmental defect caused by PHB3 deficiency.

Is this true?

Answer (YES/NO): YES